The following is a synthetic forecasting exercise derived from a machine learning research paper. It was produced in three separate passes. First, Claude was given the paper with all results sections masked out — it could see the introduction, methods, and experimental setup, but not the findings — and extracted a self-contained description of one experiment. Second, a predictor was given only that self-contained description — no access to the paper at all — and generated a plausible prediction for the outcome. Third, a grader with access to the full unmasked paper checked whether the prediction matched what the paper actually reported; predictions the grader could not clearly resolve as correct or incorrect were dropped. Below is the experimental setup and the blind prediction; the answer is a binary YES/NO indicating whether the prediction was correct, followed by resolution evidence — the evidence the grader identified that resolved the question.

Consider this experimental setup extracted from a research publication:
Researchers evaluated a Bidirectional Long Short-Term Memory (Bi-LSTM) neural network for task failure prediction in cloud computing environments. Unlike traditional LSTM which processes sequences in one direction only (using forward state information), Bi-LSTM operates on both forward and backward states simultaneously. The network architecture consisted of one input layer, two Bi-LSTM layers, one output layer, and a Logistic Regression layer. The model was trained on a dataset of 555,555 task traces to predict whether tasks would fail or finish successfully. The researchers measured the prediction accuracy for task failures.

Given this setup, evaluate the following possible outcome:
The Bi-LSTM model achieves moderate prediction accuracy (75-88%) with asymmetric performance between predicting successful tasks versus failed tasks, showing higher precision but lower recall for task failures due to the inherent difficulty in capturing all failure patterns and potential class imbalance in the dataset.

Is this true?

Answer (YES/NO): NO